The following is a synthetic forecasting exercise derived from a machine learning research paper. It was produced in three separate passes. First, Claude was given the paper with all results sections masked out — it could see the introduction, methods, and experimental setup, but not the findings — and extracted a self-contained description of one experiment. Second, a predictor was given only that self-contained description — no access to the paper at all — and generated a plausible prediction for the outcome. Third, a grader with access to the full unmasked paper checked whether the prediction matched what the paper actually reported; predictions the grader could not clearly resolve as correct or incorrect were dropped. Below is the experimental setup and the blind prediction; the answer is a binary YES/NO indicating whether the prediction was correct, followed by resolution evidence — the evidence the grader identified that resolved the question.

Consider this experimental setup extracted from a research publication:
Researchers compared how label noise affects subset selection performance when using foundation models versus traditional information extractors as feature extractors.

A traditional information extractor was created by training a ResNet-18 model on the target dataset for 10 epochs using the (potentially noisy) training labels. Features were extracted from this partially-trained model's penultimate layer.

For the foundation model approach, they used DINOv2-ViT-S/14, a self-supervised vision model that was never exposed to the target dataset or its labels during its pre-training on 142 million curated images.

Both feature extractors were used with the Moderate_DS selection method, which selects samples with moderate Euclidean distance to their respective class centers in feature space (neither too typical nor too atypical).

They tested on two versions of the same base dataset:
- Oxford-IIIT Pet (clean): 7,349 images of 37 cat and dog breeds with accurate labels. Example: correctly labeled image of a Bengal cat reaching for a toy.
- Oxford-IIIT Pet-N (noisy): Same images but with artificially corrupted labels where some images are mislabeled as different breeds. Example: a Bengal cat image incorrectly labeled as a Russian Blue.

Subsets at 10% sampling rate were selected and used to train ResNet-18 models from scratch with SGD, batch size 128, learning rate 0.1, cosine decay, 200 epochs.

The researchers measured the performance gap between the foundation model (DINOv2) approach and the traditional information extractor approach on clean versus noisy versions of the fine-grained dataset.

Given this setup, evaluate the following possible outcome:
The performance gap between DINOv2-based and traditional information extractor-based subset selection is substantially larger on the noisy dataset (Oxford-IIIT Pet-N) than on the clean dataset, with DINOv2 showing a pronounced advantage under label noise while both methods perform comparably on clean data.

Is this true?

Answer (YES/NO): NO